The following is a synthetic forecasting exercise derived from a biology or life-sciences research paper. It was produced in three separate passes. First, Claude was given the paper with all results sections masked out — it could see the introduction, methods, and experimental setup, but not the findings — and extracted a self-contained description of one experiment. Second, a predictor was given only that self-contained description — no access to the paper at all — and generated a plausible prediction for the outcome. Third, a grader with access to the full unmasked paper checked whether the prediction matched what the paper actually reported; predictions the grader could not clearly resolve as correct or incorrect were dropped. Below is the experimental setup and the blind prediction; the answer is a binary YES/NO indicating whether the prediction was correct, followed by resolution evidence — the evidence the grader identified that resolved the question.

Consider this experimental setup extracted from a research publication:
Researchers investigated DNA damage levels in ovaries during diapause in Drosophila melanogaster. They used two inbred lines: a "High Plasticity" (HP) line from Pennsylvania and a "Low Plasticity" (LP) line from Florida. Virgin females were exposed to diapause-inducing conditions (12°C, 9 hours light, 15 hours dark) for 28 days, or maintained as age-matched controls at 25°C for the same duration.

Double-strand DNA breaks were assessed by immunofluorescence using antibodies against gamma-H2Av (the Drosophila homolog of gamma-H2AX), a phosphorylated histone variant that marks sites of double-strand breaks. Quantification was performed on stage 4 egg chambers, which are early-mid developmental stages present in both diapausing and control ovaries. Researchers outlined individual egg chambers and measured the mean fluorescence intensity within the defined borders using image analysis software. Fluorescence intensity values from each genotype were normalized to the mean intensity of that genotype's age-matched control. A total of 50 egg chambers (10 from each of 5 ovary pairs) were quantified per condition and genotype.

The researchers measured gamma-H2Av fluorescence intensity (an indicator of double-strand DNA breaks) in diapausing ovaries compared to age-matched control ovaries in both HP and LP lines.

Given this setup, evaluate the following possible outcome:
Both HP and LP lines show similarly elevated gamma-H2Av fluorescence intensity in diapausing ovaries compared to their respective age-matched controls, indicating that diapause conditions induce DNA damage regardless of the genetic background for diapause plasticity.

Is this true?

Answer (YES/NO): YES